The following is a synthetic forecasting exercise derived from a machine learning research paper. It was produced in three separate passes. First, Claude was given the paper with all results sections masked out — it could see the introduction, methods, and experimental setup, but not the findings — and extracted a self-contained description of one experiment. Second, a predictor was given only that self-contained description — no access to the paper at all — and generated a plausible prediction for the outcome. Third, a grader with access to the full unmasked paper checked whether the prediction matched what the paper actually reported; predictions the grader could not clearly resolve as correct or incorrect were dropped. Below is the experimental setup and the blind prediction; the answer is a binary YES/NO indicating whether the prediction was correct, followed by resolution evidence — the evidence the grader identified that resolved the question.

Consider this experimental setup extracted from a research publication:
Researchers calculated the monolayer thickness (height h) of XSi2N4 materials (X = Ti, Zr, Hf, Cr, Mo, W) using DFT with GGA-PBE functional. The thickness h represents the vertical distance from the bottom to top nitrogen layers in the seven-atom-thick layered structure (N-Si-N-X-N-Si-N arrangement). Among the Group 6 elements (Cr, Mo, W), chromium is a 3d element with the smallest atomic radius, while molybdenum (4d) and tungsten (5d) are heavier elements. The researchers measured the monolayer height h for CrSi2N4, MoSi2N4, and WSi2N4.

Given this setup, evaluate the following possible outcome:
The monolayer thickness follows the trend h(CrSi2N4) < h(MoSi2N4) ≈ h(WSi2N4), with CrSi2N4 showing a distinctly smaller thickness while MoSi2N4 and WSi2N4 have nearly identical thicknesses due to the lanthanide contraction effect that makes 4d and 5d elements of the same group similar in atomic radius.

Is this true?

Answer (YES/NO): YES